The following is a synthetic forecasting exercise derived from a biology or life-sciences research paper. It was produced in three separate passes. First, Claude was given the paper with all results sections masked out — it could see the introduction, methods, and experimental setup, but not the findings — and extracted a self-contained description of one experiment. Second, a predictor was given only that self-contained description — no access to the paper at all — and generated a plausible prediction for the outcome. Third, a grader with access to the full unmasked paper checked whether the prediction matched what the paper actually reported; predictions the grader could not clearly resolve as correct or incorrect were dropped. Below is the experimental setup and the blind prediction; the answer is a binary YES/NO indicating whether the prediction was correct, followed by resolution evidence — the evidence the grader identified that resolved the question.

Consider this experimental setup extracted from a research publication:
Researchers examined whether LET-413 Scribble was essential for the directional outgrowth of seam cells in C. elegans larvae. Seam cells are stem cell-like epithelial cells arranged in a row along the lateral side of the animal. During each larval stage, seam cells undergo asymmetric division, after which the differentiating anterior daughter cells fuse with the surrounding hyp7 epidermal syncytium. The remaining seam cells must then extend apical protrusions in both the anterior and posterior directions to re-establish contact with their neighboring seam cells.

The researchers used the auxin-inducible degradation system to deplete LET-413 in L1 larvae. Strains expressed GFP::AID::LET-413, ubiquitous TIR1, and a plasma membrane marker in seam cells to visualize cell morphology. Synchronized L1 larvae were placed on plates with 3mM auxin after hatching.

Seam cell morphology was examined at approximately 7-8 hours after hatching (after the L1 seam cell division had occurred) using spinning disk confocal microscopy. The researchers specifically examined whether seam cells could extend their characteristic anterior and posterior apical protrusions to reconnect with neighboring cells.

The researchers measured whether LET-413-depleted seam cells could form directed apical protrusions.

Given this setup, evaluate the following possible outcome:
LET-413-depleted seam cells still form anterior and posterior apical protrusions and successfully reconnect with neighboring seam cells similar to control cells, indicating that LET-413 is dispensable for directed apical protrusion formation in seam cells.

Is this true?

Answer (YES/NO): NO